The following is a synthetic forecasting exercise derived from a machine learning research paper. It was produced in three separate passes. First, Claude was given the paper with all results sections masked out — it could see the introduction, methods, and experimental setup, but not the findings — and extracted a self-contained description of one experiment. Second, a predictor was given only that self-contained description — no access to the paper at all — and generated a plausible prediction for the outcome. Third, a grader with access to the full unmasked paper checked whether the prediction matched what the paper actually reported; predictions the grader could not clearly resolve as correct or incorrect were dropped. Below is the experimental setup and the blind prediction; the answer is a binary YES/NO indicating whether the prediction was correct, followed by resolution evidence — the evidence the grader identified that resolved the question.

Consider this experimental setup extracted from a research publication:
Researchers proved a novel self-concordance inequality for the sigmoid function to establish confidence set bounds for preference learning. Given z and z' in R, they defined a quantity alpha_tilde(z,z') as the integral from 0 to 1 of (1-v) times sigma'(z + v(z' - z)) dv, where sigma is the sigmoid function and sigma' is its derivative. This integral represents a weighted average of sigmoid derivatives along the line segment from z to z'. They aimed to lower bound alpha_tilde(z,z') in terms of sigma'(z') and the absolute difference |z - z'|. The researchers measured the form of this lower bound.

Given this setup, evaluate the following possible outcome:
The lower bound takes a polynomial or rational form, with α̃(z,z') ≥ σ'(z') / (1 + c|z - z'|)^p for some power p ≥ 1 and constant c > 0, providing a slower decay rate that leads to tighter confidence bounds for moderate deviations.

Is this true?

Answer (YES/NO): NO